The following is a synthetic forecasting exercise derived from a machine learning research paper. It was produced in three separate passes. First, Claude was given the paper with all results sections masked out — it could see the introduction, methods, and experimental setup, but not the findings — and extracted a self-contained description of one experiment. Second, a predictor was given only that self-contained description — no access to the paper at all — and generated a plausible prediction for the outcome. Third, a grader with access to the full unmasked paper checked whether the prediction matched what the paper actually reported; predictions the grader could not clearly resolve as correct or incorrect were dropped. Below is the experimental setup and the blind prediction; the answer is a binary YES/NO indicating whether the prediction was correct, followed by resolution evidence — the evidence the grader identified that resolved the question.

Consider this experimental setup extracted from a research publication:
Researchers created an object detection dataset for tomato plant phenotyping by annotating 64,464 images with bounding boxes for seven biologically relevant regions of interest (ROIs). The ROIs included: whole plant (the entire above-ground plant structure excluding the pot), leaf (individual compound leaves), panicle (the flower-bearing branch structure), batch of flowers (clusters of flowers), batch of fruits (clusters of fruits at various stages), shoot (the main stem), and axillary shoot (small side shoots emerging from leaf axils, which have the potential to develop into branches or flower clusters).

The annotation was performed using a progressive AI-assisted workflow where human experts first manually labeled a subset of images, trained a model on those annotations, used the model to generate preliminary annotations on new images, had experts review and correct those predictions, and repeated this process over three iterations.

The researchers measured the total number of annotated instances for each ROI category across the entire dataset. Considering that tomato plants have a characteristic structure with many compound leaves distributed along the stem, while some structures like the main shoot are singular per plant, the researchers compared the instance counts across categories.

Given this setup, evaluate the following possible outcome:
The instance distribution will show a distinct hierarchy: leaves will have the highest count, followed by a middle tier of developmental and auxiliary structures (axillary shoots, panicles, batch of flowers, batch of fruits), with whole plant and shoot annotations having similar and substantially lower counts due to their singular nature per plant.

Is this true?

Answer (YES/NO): NO